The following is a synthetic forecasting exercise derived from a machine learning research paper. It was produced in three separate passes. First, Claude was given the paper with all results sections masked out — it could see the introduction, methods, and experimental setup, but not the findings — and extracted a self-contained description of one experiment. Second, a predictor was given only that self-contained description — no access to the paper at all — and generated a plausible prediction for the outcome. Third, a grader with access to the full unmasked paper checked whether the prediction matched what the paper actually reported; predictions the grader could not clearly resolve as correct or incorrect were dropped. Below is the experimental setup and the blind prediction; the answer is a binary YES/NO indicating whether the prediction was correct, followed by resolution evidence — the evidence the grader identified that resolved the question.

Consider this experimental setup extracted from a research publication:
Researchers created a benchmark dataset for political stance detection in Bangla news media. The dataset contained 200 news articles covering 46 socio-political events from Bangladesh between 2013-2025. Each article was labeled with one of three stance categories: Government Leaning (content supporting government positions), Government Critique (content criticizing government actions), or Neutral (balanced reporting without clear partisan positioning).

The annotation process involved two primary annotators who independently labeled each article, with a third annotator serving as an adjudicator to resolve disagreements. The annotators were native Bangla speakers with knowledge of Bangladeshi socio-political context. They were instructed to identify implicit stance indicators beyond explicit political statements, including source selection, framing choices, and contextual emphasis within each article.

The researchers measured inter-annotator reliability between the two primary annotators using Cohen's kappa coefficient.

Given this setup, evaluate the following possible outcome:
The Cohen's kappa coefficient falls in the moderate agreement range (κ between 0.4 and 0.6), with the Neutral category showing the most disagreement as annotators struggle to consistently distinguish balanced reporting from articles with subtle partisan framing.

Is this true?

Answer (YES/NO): YES